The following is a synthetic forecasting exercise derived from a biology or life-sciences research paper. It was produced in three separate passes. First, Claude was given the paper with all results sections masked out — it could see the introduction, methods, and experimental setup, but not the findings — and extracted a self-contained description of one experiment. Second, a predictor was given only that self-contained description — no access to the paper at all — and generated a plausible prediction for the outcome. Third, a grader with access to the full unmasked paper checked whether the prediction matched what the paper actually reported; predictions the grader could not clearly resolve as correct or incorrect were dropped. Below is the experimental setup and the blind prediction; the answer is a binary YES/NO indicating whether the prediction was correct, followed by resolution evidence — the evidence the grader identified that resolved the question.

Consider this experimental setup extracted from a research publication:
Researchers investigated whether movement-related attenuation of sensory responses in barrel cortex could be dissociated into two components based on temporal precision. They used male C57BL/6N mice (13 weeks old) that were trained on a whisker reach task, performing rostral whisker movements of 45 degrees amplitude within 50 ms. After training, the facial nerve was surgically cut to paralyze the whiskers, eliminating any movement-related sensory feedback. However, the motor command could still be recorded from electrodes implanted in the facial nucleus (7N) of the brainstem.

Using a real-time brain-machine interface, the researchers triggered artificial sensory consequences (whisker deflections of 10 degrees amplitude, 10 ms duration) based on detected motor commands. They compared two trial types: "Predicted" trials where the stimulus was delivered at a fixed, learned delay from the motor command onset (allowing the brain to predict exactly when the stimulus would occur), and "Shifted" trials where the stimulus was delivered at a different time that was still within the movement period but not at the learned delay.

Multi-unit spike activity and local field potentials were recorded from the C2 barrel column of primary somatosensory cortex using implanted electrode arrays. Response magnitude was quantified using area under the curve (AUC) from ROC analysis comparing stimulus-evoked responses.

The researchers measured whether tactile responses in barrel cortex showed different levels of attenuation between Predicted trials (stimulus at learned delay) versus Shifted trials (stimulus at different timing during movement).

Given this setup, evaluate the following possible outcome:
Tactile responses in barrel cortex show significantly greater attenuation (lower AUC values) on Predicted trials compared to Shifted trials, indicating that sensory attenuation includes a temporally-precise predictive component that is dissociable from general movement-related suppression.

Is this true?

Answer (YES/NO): YES